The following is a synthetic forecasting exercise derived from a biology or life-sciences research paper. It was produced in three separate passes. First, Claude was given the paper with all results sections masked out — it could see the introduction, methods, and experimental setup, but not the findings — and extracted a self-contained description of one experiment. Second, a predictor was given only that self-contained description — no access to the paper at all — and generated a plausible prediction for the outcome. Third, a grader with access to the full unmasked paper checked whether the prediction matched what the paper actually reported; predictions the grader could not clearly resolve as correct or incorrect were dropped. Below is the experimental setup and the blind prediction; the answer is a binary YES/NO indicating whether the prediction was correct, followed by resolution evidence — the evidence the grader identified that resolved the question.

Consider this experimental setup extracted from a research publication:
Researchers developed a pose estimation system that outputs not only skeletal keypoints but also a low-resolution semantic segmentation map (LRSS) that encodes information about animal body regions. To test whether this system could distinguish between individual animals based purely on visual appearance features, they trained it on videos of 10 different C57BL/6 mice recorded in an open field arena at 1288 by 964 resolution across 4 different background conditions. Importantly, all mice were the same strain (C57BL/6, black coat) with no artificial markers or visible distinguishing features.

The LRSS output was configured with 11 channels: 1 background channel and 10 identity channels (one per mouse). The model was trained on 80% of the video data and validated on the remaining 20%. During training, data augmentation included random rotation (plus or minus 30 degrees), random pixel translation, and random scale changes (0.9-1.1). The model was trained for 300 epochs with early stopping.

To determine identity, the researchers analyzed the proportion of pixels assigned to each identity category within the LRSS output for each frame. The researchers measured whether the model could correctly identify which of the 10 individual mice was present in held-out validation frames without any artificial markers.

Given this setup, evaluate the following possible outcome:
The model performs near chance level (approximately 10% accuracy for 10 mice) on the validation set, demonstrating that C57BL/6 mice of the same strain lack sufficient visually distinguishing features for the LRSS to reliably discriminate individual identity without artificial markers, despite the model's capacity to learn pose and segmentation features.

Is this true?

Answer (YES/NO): NO